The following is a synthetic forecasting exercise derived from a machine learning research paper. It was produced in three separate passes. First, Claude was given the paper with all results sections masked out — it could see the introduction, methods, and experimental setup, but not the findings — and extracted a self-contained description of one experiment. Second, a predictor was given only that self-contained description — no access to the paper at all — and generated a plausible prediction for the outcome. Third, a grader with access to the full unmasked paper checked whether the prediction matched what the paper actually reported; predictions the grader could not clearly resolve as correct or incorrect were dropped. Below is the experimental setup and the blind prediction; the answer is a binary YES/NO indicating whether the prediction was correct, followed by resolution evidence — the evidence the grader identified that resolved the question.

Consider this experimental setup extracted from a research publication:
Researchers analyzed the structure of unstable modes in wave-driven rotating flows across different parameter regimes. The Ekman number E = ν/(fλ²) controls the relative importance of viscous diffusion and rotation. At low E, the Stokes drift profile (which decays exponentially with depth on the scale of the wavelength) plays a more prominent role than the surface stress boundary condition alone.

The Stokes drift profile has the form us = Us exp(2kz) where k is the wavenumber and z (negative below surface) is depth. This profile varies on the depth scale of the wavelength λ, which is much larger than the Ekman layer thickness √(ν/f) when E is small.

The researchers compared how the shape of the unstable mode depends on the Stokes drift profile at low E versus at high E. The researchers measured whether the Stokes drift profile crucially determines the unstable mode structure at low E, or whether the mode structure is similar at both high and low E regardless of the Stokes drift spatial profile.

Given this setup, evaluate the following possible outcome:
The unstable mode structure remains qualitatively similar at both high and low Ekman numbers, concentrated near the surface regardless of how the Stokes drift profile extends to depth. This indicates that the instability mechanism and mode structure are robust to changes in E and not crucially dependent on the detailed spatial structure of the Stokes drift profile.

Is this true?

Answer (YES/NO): NO